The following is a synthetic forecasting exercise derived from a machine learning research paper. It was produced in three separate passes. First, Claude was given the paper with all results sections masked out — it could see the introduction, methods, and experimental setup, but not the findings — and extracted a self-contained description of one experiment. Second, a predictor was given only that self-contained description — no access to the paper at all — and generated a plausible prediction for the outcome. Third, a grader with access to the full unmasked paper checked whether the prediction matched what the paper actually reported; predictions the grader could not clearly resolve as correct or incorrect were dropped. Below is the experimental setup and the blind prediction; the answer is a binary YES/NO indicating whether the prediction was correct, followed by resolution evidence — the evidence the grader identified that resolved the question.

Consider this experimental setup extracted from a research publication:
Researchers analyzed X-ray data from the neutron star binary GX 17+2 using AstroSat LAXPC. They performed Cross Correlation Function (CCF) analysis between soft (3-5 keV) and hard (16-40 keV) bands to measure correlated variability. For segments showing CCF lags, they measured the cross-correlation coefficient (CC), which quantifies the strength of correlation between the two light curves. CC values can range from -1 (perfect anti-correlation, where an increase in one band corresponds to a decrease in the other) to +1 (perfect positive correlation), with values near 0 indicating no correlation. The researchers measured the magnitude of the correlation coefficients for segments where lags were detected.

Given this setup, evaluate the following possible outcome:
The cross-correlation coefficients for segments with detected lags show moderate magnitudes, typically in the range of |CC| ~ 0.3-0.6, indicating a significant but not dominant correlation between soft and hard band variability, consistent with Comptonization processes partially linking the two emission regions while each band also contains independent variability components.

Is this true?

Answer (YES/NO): YES